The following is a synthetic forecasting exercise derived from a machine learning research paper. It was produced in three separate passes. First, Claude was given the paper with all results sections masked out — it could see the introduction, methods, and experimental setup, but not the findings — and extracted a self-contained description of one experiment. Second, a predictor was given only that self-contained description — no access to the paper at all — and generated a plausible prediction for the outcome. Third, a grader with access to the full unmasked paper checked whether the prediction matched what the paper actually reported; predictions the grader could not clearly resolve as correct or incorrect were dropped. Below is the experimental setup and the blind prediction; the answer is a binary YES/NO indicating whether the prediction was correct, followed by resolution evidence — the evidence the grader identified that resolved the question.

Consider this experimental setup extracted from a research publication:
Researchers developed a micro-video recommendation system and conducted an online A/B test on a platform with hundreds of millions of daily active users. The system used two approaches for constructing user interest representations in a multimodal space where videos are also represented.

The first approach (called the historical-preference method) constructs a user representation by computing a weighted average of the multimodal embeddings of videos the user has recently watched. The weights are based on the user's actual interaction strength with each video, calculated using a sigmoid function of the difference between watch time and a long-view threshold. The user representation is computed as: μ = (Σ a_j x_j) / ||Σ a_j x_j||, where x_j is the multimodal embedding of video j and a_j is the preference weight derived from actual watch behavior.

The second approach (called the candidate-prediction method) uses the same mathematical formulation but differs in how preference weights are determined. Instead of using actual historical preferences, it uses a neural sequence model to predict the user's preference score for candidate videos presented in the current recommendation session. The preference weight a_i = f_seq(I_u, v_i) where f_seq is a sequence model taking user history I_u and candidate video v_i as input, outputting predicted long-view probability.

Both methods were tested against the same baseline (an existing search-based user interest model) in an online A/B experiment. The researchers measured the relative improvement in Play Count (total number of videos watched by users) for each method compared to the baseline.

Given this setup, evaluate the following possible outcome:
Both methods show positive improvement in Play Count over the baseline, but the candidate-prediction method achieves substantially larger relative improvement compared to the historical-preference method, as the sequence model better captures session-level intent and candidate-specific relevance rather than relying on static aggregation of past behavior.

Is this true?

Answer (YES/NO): YES